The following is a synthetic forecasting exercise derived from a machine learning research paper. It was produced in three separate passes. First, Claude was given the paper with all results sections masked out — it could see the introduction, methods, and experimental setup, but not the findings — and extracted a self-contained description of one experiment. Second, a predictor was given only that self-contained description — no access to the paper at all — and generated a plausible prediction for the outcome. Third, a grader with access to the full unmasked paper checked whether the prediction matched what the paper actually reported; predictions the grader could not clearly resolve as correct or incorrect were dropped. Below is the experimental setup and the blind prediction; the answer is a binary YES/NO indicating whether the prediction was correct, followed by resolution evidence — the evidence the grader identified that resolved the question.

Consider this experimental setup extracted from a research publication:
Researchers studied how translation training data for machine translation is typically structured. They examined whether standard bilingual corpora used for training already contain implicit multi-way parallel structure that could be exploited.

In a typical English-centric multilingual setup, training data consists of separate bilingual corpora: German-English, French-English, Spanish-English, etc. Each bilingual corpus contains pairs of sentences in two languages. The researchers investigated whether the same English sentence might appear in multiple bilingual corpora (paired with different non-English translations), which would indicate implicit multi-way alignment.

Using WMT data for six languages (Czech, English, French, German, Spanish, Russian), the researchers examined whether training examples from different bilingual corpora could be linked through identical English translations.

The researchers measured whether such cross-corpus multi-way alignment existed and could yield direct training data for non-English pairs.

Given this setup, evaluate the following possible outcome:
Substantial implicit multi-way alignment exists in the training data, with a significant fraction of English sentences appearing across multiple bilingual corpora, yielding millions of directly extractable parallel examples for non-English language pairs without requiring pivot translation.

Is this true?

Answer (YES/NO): YES